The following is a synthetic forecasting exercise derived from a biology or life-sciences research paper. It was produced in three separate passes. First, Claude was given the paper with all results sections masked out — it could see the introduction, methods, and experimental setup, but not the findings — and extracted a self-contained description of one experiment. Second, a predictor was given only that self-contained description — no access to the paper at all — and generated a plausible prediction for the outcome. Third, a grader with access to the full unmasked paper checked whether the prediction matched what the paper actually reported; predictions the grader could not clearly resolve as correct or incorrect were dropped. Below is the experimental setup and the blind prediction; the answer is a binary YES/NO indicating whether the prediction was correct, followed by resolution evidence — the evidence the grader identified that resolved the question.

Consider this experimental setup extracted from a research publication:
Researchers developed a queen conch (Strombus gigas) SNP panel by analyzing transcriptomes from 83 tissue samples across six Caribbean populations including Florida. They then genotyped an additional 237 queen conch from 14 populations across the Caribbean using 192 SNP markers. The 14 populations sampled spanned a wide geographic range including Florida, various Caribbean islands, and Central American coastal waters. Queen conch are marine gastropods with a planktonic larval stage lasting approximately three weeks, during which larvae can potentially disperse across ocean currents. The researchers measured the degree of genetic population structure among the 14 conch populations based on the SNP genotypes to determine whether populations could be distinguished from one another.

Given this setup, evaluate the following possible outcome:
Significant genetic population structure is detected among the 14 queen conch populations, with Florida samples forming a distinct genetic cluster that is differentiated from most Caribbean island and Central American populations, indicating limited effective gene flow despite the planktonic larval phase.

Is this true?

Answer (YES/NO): NO